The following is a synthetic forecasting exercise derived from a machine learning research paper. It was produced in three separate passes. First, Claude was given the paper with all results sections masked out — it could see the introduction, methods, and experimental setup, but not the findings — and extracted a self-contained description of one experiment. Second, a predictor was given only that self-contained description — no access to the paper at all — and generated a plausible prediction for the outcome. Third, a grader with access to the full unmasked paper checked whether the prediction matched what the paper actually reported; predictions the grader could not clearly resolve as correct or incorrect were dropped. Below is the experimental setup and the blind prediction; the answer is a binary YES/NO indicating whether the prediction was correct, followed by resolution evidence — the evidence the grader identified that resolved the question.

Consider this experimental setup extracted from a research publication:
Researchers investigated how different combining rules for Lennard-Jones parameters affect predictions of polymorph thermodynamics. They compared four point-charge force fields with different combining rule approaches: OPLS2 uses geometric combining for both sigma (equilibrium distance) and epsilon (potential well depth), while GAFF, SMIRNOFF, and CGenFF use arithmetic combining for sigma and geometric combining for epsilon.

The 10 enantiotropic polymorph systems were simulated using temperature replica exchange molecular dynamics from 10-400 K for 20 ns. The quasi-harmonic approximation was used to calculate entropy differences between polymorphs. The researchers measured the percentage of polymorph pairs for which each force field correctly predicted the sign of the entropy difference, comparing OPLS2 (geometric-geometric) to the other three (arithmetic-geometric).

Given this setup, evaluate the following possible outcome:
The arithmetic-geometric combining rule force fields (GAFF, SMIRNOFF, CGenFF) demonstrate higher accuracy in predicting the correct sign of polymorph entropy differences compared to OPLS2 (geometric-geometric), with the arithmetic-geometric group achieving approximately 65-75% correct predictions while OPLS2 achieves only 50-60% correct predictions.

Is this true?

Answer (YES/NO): NO